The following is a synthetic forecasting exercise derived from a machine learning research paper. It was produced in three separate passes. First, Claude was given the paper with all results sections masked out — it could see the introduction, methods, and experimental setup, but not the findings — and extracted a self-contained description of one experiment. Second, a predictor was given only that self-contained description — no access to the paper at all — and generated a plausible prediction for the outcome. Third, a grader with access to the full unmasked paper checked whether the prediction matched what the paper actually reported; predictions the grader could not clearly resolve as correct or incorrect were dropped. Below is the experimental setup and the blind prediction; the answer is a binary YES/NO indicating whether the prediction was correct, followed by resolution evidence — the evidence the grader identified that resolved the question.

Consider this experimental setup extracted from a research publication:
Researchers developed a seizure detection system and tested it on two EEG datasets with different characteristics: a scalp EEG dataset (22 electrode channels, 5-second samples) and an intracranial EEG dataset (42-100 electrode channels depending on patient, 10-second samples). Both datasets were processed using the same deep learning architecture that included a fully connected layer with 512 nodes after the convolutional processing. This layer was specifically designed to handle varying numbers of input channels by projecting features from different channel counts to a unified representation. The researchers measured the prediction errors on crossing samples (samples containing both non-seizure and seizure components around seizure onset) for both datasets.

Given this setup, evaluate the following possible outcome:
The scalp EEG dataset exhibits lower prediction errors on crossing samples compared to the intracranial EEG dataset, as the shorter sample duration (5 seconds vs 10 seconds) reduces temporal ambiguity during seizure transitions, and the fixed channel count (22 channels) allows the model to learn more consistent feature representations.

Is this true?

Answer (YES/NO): YES